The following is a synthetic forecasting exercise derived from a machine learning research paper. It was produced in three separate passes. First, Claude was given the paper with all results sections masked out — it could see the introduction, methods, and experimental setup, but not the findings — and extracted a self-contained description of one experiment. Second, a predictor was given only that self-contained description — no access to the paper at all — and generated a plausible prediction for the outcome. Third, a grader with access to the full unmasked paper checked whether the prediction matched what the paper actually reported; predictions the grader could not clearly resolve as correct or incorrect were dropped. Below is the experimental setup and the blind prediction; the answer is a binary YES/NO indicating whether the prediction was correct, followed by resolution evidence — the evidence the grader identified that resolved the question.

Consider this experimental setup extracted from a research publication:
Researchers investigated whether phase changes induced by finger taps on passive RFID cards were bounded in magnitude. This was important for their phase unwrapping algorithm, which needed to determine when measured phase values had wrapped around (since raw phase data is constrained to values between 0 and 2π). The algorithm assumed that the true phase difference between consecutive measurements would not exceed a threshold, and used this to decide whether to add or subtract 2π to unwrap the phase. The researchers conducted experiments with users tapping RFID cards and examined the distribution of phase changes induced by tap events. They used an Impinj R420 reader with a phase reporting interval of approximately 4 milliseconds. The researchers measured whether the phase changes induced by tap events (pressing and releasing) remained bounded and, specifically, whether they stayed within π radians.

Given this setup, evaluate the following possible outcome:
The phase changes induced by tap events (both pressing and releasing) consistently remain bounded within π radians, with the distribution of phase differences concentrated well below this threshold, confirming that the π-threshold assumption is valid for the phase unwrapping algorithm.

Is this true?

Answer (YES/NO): YES